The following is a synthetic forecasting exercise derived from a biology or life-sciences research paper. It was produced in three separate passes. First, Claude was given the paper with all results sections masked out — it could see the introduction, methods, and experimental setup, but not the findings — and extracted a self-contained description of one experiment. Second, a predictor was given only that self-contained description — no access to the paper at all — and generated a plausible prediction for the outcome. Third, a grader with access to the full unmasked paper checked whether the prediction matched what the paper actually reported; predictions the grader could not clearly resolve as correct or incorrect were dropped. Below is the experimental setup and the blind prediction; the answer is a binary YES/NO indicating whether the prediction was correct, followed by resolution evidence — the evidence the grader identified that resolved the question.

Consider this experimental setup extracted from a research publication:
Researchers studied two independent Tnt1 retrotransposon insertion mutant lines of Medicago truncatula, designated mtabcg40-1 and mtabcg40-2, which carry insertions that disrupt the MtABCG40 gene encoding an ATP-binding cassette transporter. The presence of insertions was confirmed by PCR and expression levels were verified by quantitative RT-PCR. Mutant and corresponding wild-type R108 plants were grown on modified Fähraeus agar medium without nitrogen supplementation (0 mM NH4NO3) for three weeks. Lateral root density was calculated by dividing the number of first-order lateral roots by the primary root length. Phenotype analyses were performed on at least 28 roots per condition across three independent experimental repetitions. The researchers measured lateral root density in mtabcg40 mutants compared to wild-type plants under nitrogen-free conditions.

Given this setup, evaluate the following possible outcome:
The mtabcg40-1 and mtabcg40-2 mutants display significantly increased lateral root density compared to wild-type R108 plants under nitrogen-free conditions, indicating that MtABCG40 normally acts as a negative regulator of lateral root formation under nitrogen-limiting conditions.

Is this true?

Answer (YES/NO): YES